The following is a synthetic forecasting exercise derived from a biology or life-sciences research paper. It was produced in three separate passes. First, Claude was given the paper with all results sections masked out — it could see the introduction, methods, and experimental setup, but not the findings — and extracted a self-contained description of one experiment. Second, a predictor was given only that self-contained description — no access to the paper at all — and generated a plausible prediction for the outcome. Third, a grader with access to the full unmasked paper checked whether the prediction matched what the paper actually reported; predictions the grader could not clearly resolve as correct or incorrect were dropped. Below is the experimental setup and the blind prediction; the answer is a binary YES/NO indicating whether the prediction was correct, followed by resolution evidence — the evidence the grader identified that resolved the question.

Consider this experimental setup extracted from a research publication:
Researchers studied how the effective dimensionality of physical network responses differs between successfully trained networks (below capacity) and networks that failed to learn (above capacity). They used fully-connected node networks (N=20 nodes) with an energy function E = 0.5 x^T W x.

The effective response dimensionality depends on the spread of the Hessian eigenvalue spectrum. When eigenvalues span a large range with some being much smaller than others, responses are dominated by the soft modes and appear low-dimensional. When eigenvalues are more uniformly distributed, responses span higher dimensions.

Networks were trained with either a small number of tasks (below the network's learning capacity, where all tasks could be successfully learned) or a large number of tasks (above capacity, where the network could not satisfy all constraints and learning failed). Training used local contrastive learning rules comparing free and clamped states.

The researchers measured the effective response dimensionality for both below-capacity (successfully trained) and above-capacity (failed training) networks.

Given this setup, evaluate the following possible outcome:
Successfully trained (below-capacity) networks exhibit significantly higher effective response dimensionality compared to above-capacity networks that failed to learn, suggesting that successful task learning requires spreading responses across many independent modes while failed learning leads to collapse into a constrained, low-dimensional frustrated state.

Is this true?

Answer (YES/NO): NO